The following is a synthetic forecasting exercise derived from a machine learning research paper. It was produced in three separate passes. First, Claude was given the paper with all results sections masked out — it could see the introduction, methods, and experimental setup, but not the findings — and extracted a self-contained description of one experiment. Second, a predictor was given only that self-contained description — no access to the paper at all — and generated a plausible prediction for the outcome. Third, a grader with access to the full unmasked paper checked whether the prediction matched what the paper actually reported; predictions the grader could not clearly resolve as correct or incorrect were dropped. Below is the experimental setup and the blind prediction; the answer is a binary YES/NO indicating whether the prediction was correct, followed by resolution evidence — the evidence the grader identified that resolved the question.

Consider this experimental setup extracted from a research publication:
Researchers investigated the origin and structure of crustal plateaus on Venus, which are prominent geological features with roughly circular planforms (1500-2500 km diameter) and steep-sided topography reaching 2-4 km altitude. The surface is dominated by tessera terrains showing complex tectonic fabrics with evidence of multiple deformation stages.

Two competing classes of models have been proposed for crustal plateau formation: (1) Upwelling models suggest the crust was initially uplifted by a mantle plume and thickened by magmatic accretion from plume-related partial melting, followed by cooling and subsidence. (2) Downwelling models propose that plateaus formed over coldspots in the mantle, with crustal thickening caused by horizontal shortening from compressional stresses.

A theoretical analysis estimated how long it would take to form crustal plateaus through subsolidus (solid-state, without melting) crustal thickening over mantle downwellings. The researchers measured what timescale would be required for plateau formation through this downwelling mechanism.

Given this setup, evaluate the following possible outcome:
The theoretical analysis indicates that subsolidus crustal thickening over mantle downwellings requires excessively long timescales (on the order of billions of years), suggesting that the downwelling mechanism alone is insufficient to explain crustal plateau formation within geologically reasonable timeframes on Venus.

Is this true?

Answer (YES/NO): YES